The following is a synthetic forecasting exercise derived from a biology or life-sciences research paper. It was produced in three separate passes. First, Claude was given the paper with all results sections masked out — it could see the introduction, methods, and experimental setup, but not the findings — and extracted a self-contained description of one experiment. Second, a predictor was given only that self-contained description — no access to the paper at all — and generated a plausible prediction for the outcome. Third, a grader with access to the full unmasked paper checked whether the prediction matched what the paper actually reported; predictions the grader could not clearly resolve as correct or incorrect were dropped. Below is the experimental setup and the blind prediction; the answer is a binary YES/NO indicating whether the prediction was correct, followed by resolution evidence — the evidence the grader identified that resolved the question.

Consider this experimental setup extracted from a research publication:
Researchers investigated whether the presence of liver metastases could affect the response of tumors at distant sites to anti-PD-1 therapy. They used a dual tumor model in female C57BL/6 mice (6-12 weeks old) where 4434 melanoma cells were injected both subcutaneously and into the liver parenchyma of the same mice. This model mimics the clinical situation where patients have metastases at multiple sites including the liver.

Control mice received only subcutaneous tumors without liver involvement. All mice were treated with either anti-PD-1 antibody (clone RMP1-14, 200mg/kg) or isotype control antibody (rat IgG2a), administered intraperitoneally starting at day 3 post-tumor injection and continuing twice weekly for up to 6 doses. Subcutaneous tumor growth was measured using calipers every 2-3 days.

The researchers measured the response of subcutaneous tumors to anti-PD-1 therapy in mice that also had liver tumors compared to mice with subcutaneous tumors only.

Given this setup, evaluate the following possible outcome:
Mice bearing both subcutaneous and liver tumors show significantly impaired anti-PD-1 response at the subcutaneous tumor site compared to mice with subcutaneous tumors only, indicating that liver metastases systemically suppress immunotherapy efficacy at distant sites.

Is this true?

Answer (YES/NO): YES